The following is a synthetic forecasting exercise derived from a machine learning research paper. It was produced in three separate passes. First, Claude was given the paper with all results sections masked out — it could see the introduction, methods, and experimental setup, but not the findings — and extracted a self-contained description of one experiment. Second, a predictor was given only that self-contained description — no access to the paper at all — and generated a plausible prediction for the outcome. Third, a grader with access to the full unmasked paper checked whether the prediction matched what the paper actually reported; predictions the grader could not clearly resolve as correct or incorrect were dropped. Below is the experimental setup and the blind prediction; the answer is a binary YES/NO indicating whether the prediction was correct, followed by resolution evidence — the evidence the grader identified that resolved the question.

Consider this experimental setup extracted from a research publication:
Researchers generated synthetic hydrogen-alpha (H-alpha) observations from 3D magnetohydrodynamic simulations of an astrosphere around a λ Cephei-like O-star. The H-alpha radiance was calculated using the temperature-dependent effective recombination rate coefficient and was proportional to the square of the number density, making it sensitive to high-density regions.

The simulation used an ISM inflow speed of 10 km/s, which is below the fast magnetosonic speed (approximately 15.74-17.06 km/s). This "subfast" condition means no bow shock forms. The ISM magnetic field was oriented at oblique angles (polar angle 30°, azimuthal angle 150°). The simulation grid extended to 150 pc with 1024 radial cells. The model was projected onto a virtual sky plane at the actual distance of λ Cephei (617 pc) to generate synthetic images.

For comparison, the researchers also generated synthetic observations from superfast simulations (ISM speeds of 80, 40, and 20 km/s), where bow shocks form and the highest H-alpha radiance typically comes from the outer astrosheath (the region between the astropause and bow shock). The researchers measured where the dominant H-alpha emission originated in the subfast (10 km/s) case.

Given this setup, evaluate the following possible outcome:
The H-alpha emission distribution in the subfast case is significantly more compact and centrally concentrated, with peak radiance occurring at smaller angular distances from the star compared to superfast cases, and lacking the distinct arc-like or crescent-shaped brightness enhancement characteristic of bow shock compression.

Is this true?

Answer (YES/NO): NO